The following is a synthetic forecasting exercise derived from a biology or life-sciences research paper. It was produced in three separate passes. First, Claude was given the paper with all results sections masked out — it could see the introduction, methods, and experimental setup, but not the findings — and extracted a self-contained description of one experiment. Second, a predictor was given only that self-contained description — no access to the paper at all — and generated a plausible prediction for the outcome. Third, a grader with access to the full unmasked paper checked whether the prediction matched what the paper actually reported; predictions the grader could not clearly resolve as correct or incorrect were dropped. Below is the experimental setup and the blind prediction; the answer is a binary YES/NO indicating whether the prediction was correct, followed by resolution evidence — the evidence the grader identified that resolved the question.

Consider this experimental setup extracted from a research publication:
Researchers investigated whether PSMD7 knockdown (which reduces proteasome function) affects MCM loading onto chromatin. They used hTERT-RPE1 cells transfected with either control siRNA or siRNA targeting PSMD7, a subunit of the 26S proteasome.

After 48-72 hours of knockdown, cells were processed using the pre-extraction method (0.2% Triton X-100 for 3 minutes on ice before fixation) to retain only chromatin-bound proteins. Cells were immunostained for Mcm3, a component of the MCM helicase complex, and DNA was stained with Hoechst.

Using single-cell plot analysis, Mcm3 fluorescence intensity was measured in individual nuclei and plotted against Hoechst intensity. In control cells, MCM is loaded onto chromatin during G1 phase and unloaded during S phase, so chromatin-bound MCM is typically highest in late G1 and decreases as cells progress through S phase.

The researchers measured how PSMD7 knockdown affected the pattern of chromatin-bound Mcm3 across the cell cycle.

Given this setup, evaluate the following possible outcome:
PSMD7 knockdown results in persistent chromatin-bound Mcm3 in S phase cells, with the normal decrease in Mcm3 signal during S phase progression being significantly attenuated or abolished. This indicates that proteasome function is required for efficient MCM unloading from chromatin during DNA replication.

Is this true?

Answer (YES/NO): NO